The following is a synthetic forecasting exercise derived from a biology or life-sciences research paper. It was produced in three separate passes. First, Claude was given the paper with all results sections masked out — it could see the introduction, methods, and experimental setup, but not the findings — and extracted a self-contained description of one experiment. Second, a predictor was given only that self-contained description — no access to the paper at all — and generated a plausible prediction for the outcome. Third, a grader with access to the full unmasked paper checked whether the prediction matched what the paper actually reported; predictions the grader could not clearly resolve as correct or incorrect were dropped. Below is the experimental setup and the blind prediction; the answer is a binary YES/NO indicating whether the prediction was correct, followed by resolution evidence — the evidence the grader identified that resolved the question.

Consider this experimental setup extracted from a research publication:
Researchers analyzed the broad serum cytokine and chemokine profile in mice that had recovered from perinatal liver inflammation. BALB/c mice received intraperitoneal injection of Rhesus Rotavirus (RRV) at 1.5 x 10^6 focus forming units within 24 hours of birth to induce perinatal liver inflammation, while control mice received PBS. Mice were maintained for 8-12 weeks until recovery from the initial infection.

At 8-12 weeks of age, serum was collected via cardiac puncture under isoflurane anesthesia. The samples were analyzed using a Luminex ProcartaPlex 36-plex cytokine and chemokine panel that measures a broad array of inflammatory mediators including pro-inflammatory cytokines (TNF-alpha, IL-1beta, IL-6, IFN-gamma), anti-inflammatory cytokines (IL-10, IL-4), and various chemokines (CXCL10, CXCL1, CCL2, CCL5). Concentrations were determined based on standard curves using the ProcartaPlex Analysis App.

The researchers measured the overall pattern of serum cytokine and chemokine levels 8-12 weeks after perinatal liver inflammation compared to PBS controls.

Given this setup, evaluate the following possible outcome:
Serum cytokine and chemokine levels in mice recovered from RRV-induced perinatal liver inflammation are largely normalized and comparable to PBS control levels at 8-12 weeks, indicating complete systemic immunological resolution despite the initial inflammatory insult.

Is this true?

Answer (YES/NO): NO